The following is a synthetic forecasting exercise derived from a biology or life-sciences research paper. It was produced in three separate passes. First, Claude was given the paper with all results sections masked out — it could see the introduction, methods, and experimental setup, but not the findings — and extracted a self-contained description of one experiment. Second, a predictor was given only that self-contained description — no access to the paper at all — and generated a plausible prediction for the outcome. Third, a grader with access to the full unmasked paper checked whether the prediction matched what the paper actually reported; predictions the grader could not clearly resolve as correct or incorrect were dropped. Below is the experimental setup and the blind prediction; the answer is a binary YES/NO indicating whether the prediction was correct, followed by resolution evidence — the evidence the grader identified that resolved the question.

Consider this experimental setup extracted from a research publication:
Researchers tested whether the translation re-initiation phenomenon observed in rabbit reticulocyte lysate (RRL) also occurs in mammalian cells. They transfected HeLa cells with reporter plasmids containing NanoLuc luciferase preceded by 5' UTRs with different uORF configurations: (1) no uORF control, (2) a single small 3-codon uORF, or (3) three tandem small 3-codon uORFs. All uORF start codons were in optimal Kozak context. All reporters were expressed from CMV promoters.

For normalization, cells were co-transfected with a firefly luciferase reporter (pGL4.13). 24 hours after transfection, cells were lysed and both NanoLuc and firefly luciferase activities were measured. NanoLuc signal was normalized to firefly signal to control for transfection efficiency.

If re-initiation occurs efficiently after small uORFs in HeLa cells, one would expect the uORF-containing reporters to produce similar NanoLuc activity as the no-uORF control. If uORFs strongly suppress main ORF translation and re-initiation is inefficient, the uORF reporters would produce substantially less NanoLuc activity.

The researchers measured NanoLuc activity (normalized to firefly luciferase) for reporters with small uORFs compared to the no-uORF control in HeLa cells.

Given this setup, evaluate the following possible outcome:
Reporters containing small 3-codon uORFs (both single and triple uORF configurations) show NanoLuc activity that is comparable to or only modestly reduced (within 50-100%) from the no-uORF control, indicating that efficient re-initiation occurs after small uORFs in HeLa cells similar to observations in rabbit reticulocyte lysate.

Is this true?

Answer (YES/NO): NO